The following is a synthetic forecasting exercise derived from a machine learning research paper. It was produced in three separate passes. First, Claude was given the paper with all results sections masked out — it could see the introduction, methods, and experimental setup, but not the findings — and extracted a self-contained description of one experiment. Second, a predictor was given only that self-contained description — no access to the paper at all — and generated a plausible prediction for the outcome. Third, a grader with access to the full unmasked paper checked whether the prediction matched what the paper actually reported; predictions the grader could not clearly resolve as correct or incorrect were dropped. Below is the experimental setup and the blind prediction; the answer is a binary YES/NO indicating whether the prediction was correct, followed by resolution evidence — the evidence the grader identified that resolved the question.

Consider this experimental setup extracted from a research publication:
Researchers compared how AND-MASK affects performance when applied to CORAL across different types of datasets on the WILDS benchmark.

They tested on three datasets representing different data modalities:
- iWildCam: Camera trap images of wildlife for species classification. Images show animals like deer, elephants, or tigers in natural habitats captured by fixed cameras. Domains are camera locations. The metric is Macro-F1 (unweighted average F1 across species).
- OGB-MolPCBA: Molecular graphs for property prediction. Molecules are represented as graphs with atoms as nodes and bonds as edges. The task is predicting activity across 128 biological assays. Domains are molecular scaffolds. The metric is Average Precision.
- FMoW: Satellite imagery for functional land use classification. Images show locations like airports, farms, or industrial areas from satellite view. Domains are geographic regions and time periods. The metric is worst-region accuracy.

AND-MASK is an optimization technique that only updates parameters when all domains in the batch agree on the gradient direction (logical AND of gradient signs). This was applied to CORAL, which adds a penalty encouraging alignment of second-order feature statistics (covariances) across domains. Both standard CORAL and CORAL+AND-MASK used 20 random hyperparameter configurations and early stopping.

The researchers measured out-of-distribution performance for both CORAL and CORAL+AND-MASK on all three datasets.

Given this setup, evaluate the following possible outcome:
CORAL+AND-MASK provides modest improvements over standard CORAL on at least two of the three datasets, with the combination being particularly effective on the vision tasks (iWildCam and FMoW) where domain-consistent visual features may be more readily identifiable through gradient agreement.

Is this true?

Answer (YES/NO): NO